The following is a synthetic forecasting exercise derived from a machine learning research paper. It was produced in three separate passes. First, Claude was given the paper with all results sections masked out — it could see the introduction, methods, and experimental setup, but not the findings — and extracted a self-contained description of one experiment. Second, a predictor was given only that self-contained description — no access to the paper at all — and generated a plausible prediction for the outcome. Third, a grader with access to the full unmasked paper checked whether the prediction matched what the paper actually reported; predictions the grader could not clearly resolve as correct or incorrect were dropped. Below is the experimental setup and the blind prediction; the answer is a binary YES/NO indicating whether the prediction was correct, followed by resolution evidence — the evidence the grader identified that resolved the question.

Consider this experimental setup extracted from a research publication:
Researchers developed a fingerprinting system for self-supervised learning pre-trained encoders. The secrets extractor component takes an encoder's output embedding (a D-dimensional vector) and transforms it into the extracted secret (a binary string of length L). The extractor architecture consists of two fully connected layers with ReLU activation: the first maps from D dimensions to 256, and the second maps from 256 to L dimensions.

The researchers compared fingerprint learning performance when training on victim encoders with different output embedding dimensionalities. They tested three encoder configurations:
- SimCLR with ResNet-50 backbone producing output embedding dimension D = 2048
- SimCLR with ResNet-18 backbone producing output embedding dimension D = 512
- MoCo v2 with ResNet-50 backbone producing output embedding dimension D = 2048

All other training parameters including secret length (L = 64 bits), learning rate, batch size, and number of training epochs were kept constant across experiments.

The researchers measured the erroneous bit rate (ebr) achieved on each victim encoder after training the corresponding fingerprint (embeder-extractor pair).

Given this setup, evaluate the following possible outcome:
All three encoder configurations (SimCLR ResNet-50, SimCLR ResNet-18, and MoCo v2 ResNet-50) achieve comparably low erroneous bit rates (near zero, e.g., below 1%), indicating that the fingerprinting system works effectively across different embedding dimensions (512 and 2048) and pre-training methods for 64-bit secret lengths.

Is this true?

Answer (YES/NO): NO